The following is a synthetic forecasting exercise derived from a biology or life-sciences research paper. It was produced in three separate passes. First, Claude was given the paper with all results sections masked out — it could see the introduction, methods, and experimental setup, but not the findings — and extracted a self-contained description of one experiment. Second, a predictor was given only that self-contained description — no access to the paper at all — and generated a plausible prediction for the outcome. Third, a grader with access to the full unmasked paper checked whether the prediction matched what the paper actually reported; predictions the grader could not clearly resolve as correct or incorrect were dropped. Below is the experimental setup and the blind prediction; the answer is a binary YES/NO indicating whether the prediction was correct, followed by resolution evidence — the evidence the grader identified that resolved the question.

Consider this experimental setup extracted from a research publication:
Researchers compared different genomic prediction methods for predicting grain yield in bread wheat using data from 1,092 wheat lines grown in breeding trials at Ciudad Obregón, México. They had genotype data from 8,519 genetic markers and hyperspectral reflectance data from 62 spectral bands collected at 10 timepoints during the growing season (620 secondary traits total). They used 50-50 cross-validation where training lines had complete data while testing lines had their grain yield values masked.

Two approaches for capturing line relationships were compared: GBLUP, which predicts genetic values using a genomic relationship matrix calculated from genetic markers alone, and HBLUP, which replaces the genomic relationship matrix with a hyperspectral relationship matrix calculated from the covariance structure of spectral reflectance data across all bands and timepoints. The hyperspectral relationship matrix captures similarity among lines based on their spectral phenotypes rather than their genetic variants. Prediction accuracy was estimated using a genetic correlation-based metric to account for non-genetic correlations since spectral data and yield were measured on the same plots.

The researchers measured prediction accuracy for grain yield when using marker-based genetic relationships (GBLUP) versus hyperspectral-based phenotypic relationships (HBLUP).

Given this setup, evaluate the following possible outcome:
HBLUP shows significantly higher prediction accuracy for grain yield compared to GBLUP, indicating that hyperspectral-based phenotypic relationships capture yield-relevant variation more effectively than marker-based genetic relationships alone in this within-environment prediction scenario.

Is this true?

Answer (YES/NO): YES